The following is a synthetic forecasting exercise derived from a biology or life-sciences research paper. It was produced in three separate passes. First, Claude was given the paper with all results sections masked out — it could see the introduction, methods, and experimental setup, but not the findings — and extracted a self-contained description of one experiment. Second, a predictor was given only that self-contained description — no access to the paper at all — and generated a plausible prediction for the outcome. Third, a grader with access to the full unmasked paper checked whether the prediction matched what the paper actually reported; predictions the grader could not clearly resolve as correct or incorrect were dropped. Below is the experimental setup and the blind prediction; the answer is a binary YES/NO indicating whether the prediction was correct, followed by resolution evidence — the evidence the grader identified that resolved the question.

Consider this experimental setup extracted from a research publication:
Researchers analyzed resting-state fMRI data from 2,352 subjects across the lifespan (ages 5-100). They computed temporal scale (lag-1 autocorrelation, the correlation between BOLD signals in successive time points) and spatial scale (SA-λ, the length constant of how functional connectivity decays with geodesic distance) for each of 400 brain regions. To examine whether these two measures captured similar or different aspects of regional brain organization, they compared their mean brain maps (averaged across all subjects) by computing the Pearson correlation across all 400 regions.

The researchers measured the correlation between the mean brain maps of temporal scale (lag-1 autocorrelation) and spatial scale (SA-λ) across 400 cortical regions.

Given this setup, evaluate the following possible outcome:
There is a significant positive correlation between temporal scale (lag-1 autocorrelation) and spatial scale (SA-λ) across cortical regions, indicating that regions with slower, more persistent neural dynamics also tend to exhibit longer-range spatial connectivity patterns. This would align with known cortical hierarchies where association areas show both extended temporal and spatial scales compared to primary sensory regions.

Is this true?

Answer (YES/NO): NO